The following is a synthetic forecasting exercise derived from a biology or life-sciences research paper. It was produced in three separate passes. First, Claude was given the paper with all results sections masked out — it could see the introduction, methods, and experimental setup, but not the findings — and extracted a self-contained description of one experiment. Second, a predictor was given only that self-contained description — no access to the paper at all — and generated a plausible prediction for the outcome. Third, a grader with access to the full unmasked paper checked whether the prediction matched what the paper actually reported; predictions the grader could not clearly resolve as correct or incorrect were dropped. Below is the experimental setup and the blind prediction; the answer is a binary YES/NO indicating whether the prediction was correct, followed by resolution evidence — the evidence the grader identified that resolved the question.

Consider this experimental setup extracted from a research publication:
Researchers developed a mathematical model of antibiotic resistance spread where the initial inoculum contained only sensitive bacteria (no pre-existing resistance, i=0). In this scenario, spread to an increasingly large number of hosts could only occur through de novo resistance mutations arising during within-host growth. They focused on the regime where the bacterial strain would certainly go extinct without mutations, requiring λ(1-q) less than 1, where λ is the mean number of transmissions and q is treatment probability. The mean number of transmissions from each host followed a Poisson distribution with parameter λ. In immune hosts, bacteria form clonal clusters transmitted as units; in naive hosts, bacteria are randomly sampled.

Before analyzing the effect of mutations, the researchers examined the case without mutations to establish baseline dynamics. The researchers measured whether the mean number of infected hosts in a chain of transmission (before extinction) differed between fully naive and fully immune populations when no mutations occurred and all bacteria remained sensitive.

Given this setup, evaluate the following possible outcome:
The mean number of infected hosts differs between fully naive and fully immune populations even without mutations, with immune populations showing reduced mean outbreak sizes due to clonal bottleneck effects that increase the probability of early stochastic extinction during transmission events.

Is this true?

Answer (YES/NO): NO